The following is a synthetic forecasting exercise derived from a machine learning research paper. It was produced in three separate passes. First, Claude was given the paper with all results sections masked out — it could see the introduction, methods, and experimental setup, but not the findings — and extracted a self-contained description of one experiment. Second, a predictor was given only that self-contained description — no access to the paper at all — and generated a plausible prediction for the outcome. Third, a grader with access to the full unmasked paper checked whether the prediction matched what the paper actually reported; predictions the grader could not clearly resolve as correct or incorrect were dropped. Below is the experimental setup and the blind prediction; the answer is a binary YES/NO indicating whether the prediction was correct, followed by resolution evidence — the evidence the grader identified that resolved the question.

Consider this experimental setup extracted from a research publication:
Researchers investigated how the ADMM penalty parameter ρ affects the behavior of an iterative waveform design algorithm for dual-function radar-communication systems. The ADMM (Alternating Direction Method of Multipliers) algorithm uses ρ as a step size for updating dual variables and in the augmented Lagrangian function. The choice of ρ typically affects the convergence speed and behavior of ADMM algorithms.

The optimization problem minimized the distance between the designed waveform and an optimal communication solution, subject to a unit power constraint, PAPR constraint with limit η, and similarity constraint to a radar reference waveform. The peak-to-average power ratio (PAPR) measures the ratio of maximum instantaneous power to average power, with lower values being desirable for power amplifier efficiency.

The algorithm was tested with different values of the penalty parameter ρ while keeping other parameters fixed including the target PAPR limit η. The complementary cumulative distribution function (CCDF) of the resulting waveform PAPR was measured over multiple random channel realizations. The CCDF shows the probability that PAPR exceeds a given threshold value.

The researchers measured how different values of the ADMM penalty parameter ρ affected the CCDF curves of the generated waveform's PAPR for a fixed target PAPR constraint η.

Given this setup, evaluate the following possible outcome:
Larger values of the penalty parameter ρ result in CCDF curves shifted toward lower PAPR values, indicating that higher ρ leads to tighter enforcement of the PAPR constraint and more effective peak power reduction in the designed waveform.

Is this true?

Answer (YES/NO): YES